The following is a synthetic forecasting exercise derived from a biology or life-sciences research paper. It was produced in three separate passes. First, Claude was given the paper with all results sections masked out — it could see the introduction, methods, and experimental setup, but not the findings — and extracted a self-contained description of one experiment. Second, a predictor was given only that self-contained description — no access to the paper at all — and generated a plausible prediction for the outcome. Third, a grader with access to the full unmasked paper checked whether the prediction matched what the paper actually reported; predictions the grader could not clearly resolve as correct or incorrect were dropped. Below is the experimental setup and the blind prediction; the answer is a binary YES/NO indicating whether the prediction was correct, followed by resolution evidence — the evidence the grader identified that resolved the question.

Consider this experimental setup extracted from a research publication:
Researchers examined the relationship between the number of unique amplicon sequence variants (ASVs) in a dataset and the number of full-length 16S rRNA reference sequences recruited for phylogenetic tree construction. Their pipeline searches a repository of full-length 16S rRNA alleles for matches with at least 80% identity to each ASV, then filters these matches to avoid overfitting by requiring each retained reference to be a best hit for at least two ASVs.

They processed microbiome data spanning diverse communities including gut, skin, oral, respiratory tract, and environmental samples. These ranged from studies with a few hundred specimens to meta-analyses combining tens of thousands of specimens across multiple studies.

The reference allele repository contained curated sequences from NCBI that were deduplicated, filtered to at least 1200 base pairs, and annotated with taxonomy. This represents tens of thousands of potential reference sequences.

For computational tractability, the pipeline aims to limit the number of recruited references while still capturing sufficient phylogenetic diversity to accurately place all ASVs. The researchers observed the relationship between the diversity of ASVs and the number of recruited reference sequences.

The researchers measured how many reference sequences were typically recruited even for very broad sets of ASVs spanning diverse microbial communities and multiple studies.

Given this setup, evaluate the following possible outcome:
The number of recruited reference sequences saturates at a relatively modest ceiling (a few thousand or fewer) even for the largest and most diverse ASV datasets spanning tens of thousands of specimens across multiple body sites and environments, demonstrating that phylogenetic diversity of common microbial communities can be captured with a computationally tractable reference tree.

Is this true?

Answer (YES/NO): NO